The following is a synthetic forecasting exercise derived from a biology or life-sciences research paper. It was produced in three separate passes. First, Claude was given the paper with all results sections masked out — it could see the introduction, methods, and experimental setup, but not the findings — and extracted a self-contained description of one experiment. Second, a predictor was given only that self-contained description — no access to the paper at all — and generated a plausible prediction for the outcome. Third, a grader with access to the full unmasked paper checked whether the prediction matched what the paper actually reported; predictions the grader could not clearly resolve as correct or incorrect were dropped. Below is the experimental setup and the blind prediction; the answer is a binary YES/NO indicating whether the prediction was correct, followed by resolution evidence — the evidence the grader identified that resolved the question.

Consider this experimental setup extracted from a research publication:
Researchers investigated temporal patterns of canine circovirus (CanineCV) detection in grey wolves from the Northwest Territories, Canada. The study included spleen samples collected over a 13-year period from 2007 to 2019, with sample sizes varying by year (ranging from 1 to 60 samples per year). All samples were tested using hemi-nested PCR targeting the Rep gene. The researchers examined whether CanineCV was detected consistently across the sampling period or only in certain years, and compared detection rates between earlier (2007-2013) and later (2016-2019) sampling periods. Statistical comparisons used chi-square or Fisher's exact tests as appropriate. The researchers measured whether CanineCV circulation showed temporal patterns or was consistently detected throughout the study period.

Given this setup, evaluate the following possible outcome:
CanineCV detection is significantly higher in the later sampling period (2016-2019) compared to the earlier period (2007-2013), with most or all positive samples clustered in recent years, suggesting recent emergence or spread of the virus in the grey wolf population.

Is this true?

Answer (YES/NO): NO